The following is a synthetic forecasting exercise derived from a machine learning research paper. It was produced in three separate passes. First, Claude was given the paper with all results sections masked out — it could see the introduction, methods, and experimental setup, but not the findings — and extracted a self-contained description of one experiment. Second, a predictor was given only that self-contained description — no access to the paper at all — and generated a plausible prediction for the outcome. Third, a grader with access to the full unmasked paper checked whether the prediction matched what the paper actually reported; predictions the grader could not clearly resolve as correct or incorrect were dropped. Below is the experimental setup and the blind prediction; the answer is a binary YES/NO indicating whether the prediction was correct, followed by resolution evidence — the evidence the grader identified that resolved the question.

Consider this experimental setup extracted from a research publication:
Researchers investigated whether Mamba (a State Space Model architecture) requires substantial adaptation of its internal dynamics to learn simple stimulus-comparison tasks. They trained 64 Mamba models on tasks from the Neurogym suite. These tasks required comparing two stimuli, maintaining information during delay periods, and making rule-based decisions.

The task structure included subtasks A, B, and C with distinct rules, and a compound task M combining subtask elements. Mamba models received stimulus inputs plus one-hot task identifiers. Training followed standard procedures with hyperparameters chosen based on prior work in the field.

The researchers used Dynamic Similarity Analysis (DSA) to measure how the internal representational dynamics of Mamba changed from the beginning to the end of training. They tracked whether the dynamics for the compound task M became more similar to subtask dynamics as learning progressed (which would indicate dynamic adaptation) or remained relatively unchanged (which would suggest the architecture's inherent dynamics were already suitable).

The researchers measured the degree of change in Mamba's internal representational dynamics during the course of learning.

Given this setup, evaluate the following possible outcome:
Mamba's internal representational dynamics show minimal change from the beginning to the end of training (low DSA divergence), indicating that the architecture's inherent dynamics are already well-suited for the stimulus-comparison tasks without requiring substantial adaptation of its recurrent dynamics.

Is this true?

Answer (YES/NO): YES